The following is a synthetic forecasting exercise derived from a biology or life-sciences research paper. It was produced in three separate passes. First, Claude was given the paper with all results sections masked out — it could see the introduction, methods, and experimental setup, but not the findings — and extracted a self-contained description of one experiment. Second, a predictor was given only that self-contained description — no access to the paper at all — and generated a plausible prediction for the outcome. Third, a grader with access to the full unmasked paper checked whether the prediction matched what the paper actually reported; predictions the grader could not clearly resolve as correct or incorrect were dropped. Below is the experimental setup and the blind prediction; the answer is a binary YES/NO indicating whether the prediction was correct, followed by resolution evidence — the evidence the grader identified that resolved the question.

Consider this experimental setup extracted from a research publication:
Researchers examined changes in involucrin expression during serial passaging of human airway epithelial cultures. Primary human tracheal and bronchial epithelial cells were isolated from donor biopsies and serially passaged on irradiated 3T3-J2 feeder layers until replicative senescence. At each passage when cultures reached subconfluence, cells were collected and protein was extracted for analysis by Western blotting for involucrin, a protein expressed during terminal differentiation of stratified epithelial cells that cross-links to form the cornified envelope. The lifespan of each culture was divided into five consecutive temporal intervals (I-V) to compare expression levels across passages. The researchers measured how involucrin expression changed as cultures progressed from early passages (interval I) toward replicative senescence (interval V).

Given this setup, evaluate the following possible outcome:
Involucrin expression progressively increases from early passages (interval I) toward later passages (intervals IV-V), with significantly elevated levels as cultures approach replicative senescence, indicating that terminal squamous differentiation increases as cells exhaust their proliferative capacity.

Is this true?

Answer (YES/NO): NO